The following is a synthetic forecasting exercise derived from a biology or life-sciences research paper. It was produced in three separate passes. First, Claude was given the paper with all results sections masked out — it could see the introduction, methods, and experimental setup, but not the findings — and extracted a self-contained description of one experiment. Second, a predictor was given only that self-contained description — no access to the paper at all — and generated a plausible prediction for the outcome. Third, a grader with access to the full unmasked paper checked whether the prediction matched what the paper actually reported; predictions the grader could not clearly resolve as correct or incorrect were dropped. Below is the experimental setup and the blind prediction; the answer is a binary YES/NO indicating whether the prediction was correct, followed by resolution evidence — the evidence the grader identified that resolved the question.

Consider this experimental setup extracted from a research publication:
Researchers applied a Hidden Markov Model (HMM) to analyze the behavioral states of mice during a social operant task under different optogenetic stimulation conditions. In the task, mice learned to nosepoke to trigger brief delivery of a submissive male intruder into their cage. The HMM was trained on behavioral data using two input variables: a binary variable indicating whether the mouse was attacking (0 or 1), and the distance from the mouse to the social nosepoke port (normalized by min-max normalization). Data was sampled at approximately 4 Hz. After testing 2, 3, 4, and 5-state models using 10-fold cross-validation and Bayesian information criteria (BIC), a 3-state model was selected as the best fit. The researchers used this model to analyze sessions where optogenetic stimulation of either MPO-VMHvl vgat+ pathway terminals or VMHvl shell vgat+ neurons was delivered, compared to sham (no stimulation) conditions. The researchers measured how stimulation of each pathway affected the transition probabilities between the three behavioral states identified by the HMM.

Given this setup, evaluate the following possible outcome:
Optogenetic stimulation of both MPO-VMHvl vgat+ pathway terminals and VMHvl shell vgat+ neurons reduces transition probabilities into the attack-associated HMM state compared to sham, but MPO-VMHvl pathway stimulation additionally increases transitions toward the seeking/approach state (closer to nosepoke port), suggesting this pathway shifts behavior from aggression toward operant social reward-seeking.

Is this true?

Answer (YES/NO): NO